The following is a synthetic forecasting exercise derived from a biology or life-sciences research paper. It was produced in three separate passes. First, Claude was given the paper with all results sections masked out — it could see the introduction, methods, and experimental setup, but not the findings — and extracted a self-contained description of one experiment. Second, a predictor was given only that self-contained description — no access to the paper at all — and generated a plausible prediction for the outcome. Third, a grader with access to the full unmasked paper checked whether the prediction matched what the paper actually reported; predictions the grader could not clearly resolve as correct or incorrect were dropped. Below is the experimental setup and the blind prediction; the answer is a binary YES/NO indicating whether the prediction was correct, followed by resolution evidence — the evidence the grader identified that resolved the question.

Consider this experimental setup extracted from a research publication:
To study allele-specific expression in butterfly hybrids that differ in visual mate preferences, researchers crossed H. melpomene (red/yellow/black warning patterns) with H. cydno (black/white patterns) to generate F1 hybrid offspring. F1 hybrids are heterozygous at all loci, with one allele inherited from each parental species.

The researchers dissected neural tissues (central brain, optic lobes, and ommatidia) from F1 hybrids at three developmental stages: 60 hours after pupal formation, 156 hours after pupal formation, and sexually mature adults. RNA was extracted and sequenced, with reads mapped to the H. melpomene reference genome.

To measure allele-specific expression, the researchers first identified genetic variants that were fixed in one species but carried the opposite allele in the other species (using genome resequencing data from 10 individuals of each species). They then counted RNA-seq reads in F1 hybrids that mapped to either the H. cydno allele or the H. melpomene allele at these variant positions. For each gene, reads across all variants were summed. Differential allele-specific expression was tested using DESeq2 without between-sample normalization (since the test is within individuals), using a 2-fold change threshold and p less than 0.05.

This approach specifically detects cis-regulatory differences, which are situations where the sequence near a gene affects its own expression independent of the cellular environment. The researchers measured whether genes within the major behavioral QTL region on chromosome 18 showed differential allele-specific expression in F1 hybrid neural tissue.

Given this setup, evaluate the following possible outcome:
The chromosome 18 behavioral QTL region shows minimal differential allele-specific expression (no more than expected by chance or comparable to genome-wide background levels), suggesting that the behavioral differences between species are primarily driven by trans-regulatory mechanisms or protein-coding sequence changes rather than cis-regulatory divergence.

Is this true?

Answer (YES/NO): NO